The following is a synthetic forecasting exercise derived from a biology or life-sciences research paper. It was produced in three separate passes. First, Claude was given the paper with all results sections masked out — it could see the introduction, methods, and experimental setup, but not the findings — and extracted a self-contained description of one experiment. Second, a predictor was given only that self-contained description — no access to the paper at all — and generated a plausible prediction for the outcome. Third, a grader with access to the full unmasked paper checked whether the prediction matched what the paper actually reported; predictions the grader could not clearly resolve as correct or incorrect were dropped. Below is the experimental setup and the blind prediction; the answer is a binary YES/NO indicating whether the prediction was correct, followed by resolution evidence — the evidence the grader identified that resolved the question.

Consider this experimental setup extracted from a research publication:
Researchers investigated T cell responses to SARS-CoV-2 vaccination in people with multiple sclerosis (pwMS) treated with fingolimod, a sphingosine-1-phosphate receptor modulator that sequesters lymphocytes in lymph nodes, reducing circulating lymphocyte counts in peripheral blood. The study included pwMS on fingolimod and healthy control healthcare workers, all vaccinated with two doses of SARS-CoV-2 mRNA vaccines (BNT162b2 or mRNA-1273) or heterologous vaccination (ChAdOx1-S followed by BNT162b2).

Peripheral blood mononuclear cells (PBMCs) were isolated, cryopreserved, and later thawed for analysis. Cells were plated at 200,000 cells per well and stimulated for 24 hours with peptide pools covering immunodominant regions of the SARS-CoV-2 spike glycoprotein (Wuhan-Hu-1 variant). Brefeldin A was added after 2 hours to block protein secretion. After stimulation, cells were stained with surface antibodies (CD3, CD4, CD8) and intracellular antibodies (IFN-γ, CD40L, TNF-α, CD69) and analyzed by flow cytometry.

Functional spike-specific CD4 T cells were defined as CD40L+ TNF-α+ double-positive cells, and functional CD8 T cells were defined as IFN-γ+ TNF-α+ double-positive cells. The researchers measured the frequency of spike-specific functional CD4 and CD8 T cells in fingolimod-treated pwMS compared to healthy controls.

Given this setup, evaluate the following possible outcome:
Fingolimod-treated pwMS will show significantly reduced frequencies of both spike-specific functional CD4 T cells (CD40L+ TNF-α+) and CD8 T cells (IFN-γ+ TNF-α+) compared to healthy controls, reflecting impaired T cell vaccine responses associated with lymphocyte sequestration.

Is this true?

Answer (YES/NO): YES